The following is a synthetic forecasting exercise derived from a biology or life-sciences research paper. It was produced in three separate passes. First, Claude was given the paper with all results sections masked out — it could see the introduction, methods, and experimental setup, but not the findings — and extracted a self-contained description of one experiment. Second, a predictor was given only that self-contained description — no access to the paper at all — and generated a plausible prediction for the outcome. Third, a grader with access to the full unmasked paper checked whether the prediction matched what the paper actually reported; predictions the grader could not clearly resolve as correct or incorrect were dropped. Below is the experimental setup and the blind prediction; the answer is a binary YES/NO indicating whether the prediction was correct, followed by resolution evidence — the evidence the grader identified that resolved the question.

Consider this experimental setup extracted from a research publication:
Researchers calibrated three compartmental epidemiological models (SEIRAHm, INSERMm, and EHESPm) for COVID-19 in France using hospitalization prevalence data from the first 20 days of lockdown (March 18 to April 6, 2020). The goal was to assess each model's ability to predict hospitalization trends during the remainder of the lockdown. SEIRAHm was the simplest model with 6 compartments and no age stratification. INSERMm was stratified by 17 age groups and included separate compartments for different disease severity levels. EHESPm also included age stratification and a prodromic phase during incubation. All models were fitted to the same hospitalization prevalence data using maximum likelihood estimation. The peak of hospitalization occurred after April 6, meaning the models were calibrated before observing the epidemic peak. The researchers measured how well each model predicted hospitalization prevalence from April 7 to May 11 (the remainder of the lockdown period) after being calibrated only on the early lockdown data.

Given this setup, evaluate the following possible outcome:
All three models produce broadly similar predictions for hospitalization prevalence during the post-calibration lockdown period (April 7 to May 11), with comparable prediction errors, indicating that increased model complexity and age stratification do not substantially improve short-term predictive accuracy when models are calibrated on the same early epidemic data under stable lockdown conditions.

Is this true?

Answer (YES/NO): NO